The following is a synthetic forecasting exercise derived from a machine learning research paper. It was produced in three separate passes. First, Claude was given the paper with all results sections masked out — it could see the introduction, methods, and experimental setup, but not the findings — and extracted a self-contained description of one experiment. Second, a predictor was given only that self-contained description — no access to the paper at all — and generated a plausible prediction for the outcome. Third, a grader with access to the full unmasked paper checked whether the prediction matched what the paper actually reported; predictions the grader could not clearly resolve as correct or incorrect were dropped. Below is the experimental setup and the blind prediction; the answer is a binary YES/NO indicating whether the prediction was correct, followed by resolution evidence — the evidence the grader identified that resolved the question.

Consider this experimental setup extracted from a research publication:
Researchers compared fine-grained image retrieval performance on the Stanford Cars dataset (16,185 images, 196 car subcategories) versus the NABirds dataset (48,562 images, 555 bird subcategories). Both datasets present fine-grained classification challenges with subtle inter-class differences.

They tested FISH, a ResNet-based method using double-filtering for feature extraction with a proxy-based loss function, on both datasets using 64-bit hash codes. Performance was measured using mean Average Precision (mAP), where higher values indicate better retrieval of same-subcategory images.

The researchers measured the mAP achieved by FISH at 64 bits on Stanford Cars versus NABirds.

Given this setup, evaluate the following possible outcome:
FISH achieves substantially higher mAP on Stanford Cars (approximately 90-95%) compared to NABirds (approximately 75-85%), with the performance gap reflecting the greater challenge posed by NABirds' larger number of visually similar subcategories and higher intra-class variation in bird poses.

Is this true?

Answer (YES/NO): NO